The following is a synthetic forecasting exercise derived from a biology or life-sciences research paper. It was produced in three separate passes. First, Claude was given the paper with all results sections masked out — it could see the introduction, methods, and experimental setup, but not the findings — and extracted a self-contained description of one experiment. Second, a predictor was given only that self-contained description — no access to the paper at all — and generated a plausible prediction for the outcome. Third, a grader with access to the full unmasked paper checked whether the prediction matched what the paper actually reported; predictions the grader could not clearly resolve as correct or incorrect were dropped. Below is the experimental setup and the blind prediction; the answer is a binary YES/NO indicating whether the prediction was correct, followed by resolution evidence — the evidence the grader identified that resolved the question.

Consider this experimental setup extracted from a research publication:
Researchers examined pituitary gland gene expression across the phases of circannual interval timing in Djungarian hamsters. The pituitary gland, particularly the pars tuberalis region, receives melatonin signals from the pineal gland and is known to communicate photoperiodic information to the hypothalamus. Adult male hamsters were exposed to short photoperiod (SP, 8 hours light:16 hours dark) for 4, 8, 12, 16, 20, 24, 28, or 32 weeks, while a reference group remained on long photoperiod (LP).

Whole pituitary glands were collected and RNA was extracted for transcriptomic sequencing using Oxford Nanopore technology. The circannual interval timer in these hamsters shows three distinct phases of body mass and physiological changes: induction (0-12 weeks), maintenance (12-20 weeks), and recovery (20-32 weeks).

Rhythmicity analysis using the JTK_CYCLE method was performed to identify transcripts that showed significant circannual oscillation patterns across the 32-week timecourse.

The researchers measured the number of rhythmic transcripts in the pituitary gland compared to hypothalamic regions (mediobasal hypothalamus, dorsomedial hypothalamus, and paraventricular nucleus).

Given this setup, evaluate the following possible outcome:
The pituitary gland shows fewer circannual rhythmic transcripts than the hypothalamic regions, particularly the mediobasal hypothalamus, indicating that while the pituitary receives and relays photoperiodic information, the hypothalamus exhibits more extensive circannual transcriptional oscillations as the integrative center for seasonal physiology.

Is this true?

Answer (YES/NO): NO